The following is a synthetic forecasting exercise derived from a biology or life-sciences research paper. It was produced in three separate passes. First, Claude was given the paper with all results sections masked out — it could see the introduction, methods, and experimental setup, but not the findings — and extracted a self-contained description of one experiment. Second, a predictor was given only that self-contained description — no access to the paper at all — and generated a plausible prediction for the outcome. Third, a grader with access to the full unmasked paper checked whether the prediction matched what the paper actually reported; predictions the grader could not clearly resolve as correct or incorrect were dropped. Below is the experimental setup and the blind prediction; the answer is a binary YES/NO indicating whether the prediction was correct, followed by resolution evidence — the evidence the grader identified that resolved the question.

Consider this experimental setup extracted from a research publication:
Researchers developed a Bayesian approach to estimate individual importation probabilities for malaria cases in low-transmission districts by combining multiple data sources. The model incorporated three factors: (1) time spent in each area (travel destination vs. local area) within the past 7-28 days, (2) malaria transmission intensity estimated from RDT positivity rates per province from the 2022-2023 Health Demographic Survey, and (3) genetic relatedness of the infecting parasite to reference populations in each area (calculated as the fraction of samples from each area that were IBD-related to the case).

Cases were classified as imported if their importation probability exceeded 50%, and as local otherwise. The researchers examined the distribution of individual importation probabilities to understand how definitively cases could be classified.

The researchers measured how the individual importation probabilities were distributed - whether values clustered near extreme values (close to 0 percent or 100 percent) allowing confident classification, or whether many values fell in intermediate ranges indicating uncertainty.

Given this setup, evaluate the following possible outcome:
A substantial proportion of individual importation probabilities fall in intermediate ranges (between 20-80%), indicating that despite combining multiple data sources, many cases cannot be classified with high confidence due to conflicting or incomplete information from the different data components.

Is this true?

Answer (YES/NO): NO